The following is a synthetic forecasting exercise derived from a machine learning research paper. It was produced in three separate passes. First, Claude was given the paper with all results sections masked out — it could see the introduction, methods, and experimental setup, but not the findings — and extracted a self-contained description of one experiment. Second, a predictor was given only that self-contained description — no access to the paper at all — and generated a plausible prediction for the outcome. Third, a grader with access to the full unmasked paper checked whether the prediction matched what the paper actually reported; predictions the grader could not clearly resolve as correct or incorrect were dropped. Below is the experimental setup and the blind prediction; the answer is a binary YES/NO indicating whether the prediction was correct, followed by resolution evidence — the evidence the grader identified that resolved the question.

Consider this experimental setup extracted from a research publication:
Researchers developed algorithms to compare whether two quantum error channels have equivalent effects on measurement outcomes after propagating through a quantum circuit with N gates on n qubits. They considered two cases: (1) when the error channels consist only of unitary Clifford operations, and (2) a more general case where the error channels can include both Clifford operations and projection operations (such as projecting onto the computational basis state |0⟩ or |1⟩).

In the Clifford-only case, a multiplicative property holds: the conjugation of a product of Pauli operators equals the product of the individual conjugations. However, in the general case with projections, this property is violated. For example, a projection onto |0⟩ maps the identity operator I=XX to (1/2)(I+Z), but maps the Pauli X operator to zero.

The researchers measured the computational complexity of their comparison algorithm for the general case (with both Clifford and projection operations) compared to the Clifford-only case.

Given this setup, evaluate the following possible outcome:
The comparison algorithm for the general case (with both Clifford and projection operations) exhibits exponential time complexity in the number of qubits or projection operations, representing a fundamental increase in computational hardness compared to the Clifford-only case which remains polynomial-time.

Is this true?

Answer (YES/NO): NO